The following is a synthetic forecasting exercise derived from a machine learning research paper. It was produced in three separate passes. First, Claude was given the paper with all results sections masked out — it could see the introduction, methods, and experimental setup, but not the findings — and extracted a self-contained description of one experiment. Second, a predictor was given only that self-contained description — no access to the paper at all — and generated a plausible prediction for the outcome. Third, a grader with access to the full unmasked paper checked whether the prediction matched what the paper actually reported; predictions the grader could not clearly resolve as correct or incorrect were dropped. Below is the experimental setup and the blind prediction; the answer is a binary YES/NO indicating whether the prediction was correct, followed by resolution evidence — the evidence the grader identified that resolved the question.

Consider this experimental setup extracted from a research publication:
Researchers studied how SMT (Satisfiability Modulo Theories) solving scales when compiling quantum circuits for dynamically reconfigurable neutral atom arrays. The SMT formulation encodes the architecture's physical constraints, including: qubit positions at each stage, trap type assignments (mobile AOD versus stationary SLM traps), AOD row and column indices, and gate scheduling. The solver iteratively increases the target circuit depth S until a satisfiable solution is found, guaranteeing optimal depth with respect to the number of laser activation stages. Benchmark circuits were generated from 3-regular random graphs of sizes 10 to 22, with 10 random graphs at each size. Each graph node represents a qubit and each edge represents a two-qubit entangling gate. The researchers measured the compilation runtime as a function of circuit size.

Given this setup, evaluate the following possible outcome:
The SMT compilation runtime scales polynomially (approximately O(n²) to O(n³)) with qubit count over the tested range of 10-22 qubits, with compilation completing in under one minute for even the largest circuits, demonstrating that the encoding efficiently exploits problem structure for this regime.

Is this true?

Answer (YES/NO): NO